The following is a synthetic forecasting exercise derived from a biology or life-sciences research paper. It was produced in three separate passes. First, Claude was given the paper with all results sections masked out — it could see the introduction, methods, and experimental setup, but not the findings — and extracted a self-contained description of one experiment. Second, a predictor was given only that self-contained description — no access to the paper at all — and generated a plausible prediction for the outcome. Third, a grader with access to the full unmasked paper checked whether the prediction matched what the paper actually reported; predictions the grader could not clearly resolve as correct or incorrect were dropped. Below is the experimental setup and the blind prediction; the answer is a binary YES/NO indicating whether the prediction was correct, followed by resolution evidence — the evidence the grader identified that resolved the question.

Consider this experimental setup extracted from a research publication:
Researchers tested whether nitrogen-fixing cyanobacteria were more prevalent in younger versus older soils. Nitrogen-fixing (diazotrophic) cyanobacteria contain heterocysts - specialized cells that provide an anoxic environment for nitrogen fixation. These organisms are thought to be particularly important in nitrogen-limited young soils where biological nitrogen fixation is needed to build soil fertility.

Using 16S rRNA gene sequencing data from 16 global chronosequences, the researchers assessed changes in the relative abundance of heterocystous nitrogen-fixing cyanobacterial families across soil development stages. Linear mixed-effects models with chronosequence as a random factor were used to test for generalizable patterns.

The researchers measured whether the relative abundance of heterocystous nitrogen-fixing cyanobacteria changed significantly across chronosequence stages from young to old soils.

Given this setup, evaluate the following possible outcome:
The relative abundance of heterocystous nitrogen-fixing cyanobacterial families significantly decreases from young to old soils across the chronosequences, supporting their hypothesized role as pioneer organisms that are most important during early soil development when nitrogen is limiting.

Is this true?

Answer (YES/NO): NO